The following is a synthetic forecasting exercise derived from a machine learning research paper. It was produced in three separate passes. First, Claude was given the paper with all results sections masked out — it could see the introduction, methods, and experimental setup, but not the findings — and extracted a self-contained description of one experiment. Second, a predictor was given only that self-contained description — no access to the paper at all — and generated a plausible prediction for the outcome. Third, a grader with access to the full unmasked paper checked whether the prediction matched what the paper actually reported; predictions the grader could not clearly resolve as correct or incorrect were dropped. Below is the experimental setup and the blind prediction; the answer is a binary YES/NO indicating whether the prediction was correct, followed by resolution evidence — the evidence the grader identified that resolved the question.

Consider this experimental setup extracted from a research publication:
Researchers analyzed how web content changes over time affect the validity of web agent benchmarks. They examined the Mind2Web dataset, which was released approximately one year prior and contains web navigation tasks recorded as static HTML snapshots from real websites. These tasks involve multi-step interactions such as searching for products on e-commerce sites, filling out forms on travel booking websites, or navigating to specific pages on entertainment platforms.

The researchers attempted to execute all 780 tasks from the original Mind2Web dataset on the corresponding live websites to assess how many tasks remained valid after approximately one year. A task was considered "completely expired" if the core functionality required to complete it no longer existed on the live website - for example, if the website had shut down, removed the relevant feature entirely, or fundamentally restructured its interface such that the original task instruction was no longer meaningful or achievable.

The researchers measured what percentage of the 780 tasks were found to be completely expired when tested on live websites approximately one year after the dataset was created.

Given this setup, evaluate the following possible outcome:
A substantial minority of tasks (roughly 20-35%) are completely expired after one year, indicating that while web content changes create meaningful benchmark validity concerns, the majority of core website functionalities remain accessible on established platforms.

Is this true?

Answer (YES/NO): NO